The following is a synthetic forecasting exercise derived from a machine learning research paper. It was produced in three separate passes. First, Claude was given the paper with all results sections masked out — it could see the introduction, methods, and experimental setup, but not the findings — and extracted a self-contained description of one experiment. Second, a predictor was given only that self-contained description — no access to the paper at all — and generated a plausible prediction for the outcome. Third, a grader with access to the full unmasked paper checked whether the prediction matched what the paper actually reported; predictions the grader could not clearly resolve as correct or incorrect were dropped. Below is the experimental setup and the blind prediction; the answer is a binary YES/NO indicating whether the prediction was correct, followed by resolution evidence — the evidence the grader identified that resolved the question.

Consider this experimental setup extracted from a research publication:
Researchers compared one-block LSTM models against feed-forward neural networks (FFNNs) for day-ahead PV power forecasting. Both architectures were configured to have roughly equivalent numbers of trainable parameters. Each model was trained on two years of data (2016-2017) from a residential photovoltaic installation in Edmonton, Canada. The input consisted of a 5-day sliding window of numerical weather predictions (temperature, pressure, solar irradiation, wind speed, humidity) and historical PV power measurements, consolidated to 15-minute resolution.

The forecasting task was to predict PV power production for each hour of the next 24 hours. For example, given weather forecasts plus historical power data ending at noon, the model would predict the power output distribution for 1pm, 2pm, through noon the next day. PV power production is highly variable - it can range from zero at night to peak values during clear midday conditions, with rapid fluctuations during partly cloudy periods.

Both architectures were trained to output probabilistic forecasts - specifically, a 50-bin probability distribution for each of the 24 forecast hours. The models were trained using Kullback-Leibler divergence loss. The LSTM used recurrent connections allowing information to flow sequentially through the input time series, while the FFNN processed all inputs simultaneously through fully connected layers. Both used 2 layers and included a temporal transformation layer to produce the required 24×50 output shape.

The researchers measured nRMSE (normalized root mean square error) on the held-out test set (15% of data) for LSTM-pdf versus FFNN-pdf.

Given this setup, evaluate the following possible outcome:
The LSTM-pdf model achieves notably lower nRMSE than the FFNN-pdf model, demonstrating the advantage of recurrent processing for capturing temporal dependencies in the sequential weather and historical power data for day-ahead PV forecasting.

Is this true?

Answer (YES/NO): NO